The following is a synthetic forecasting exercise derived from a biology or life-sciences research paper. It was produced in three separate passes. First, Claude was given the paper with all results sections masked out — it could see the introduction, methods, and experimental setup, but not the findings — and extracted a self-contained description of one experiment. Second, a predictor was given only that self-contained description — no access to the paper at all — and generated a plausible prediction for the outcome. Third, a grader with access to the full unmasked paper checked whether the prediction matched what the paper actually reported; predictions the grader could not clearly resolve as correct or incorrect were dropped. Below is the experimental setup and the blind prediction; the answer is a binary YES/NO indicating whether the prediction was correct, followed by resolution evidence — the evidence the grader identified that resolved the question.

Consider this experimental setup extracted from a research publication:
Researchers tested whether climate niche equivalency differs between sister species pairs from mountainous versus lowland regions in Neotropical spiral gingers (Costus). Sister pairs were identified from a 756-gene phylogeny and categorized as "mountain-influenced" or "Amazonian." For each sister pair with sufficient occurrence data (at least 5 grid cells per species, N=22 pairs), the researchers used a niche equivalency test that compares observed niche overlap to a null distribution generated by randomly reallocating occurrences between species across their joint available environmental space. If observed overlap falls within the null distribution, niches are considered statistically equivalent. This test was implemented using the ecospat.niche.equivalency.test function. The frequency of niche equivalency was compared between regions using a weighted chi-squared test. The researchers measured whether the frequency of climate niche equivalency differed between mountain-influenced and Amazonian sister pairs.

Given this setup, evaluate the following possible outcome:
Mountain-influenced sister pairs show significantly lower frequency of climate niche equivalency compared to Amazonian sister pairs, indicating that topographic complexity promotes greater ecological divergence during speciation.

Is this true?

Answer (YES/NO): NO